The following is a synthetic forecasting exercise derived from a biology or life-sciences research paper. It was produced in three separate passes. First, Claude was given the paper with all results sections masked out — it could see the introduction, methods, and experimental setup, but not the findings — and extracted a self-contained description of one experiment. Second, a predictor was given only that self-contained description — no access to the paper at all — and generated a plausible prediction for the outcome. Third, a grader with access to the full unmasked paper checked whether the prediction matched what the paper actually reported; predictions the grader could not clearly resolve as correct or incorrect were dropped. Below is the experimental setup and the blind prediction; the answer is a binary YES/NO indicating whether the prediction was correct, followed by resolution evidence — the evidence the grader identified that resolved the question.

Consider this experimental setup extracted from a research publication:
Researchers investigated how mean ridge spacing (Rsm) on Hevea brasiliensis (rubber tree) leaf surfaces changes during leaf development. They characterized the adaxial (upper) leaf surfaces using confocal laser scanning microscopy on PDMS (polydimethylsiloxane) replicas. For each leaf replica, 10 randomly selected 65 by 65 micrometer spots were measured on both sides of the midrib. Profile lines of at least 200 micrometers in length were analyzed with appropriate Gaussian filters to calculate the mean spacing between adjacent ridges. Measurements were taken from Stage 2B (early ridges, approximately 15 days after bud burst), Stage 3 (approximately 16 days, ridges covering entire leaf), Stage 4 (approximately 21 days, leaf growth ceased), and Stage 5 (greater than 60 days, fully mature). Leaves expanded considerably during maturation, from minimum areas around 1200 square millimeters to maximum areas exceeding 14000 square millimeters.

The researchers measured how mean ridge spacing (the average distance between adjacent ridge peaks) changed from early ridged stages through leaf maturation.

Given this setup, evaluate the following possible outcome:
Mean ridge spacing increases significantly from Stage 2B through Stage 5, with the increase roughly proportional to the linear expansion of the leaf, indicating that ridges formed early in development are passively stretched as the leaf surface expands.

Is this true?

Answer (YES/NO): NO